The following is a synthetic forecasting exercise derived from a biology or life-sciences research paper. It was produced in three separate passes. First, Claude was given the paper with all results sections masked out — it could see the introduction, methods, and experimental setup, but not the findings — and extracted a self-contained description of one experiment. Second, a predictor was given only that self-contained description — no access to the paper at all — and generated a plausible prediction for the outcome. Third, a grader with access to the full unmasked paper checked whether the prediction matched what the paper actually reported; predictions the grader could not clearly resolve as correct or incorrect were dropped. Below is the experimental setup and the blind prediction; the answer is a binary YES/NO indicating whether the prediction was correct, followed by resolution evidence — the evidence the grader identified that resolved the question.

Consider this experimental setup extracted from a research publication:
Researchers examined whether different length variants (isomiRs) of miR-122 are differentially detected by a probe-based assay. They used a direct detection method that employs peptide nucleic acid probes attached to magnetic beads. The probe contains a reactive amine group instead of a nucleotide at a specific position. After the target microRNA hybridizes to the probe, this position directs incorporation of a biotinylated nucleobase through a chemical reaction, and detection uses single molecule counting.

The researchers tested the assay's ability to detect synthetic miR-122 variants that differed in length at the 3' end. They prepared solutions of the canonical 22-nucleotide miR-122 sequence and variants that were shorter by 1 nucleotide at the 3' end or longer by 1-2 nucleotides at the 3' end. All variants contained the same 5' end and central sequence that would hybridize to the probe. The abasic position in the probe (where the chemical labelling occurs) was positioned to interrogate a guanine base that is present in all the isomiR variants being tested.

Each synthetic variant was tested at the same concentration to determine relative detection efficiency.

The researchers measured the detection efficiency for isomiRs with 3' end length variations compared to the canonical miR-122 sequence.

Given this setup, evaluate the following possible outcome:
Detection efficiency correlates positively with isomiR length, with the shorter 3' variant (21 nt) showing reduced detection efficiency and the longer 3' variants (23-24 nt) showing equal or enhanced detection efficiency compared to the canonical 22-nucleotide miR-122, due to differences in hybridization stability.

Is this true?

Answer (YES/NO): NO